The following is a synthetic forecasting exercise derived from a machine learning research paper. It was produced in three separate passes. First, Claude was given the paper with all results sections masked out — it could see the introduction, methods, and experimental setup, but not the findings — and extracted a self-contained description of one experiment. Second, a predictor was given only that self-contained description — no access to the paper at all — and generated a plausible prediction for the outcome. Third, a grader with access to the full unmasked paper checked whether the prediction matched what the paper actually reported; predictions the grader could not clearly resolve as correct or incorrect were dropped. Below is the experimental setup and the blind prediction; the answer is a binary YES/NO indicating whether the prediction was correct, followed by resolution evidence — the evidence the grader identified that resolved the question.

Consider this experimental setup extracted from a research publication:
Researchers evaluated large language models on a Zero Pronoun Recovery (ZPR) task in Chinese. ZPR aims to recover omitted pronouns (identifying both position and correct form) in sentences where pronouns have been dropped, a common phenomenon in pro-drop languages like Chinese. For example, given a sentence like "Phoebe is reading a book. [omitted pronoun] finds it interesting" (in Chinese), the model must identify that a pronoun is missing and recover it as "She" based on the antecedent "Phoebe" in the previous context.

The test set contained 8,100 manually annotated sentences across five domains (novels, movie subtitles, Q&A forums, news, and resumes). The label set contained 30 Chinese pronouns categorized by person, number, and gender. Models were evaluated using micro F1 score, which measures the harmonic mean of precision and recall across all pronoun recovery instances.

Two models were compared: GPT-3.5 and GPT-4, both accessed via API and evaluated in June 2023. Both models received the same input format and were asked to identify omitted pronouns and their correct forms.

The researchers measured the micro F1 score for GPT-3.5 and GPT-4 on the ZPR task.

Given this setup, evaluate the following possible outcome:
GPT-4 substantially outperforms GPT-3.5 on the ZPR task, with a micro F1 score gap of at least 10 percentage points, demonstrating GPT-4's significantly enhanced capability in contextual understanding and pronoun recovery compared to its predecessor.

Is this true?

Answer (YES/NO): NO